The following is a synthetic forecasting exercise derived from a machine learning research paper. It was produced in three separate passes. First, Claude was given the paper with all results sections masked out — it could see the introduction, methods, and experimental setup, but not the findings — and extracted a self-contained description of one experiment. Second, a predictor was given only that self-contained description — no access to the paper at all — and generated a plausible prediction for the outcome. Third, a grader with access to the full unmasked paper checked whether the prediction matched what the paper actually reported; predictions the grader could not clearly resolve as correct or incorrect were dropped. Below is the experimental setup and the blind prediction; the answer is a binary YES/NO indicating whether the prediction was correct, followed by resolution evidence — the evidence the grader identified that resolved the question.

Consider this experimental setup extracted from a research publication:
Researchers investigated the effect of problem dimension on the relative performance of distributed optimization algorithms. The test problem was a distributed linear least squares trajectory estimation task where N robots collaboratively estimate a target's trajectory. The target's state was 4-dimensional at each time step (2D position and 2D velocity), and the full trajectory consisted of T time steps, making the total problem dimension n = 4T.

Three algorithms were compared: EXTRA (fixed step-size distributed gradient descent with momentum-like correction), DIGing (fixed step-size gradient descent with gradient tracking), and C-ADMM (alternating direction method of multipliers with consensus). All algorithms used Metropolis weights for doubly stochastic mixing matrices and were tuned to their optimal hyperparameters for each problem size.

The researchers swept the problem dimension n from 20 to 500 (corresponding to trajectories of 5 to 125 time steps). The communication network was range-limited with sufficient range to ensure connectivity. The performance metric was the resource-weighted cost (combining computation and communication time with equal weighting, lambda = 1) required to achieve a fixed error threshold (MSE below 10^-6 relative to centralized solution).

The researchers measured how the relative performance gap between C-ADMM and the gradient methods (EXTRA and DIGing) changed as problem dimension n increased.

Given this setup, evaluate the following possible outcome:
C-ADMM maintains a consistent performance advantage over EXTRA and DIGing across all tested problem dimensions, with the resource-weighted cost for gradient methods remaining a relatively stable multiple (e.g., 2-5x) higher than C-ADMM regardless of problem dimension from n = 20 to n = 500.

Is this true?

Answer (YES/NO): NO